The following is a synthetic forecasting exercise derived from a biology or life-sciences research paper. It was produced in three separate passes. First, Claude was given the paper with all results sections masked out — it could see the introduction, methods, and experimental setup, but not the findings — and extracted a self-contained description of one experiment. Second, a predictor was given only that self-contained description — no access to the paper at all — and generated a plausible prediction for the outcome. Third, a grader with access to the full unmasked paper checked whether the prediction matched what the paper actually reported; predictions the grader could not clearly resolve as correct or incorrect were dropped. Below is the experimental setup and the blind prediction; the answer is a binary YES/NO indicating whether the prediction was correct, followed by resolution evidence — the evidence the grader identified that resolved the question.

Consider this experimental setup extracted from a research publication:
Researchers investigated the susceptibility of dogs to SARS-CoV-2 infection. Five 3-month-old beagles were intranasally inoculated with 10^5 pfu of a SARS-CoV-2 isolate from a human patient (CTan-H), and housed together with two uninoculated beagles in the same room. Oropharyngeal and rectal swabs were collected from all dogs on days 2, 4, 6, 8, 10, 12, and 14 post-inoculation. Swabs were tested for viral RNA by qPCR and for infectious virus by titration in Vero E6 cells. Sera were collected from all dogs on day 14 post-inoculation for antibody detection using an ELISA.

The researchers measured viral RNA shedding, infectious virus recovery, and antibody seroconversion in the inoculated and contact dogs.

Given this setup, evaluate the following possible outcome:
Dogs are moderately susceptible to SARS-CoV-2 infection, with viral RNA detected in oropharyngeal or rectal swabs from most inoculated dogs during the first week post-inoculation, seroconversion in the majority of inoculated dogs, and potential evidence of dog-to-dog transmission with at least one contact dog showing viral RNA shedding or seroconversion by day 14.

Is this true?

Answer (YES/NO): NO